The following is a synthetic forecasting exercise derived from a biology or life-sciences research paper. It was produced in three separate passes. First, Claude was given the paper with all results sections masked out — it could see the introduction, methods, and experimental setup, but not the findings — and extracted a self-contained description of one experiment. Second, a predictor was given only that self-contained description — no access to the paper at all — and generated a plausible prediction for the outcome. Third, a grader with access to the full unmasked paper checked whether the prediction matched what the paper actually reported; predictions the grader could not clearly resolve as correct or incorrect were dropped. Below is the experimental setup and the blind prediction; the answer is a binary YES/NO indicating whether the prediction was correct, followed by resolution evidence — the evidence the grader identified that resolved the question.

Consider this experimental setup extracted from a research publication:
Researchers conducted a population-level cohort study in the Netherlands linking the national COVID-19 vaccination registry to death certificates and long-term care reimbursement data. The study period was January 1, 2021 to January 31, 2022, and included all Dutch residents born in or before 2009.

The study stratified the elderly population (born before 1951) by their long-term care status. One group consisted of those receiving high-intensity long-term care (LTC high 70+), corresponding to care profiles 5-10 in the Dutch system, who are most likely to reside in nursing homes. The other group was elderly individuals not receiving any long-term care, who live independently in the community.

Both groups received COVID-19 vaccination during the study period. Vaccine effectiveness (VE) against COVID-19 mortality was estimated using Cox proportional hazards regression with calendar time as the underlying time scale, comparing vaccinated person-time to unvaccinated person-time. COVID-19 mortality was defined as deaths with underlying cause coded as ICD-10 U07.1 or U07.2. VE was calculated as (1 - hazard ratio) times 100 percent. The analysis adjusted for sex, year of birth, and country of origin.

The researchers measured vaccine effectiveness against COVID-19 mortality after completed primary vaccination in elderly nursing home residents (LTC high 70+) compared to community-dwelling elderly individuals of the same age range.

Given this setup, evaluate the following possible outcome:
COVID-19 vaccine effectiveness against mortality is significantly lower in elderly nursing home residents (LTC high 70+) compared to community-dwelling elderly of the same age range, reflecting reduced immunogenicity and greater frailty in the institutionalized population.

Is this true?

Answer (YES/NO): YES